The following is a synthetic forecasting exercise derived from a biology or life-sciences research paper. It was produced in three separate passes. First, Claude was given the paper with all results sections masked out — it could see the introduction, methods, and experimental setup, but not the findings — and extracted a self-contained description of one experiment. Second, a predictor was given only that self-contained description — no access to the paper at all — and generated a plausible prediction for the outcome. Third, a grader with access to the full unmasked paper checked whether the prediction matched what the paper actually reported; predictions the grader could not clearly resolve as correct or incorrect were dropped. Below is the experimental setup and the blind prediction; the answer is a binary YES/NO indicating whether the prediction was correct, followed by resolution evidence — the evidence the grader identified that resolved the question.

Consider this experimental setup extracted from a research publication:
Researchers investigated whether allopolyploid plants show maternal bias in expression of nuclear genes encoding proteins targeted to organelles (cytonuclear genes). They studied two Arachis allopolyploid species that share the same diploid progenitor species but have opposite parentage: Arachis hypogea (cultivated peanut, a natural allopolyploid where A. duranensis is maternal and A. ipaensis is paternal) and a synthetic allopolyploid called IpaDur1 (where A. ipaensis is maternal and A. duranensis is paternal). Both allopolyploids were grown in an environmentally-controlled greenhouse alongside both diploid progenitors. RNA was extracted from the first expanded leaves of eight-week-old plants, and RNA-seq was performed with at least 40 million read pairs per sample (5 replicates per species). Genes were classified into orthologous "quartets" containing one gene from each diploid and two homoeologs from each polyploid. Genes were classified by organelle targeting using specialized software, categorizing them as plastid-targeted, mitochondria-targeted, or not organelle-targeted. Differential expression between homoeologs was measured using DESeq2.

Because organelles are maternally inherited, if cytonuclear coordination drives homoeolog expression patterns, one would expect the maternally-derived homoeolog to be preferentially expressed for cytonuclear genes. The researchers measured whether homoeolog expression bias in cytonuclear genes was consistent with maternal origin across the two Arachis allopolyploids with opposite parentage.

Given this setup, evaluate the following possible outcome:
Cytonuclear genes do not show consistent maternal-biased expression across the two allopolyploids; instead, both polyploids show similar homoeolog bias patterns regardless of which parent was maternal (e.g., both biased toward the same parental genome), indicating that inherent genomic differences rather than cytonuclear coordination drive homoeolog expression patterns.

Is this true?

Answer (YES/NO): YES